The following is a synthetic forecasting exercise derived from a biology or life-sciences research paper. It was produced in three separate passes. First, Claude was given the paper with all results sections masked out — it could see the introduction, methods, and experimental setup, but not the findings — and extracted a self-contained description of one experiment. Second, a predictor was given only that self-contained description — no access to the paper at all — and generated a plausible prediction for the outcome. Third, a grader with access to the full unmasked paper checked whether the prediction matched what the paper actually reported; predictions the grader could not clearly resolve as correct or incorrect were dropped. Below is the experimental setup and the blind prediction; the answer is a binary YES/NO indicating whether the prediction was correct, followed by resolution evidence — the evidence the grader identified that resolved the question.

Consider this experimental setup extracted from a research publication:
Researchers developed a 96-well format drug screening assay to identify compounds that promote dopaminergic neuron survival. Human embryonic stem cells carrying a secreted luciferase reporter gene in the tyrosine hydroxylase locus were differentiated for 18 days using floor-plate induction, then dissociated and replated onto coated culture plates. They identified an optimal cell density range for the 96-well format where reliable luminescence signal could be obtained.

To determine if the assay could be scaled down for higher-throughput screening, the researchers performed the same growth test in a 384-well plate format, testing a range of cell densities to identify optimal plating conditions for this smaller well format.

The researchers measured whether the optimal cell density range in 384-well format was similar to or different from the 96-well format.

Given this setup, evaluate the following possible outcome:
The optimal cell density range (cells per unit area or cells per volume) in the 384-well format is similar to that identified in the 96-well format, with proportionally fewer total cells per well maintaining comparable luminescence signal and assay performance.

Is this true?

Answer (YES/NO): YES